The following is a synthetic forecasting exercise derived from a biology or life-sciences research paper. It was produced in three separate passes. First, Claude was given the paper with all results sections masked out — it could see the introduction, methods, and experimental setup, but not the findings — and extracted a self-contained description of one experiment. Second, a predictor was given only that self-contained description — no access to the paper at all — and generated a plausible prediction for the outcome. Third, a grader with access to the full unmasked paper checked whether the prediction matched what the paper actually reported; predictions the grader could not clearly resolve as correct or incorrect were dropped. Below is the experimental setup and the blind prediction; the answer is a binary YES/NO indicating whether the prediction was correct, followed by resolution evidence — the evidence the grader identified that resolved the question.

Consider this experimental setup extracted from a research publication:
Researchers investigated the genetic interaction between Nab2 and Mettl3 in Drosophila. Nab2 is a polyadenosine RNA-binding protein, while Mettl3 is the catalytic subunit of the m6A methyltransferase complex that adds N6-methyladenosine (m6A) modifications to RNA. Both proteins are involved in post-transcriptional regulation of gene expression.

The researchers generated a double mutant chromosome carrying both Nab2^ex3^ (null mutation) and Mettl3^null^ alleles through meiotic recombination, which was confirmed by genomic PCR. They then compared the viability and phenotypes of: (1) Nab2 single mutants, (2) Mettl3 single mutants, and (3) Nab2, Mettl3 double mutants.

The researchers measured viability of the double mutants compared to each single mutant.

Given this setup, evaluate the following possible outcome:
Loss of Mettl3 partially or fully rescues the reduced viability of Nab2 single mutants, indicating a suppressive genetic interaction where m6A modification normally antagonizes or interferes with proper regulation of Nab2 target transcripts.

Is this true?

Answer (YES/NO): YES